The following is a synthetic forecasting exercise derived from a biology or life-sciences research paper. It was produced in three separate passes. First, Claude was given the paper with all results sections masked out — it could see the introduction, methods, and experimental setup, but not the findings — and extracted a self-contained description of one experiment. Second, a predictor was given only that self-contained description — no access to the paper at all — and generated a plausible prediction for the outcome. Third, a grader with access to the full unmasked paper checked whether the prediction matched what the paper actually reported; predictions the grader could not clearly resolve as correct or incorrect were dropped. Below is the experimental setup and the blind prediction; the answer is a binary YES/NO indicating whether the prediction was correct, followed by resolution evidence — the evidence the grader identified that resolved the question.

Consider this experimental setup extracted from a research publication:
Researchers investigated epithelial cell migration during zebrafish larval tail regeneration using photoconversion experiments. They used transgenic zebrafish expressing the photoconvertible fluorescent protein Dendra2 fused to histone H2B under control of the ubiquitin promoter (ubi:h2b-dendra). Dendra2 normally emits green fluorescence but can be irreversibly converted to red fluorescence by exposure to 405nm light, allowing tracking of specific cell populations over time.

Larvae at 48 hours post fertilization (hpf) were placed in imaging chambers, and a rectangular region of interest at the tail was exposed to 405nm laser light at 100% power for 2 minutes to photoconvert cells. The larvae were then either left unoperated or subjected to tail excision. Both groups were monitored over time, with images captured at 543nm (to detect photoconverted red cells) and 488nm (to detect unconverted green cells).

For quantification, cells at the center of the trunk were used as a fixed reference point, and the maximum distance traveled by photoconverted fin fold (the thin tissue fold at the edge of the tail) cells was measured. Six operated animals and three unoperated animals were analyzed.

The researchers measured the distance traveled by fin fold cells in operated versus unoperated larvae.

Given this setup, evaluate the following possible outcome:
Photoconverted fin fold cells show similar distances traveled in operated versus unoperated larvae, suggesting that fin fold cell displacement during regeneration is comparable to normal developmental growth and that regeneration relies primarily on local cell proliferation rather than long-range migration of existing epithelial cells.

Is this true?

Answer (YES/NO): NO